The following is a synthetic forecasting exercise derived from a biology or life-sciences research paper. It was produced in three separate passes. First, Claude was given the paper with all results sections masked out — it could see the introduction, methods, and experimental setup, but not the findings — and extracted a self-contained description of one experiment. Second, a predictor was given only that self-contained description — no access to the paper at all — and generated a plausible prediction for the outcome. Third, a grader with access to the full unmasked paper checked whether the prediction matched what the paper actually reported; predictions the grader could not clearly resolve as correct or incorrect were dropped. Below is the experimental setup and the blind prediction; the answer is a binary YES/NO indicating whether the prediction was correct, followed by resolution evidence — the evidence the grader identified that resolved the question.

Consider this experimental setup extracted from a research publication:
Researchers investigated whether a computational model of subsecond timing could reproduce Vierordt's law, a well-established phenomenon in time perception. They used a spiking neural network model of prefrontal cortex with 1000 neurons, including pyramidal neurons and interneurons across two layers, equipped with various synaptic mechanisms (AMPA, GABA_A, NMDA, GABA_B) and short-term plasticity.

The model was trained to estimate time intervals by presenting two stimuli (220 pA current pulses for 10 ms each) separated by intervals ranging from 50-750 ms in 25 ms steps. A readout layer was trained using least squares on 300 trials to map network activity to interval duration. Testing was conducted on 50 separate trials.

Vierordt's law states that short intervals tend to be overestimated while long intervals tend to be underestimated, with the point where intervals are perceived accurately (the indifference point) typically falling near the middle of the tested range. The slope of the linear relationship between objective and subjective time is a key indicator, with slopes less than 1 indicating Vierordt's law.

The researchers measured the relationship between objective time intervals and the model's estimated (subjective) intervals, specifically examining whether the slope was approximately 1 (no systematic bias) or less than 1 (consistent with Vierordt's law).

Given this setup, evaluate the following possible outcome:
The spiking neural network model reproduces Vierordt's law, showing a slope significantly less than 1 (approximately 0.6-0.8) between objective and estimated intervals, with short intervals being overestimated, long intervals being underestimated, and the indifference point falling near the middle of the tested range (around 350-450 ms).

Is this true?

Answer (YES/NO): NO